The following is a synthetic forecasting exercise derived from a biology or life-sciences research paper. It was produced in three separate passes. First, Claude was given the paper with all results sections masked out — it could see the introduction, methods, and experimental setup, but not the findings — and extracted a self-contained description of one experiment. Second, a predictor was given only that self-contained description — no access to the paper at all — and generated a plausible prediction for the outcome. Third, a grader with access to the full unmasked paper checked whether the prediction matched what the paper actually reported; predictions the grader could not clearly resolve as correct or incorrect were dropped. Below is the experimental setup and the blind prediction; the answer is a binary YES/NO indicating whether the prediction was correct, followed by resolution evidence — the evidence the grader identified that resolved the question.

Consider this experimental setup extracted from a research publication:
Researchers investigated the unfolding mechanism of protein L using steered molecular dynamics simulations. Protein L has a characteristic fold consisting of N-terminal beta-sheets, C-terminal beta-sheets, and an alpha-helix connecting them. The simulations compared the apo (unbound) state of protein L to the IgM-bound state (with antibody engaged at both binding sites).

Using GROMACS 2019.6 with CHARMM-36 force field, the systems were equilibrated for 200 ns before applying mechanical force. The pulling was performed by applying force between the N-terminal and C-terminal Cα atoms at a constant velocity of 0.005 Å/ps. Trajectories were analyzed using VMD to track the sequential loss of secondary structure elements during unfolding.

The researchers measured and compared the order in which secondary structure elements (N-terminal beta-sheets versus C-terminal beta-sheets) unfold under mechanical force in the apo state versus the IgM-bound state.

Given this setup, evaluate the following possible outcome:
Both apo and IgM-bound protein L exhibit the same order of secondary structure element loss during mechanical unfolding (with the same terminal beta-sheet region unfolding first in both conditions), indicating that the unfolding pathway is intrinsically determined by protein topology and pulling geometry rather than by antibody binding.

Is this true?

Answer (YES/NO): NO